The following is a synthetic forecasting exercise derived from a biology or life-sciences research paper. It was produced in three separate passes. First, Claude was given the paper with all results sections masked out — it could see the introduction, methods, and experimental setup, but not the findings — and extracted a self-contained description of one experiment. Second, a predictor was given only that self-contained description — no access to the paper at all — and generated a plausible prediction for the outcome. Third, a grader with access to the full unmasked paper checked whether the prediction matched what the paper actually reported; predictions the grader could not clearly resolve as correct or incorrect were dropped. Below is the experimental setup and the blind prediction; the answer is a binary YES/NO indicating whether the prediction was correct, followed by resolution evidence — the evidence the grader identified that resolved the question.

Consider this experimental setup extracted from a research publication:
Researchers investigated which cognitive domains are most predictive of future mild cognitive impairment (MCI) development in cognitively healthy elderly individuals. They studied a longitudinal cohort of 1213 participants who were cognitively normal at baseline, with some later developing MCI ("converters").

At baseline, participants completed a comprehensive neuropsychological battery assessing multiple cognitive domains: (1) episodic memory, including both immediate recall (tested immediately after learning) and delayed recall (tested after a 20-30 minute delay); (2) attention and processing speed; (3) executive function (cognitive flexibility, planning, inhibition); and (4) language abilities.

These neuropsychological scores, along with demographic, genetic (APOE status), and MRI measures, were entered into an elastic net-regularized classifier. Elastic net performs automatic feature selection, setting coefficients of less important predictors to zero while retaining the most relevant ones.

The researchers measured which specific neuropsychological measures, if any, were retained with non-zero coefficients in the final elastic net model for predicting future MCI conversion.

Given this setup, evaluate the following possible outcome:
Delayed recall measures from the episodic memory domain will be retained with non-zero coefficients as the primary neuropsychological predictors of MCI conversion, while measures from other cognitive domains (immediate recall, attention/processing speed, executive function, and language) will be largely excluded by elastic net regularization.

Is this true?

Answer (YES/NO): YES